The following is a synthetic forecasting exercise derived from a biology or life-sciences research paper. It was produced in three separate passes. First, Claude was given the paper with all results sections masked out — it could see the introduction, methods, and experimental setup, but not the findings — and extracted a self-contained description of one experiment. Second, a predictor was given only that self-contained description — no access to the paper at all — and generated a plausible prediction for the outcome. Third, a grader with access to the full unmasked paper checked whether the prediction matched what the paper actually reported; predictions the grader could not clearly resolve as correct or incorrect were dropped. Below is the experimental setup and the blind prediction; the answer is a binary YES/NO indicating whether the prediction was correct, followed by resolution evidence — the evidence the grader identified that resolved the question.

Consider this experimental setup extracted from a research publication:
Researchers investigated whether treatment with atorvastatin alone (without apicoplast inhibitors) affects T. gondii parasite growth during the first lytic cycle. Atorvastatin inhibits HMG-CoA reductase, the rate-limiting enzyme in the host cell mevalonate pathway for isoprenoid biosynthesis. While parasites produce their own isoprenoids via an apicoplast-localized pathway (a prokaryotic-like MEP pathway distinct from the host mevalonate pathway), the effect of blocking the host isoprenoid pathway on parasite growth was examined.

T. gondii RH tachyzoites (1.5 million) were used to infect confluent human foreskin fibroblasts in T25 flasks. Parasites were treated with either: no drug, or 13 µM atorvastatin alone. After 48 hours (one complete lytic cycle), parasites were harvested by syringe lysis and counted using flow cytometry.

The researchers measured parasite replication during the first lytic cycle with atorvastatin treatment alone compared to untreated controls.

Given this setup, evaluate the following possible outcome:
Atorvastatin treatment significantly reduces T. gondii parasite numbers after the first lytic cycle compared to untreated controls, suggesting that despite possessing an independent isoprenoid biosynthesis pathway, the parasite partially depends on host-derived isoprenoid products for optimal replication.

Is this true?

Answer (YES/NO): NO